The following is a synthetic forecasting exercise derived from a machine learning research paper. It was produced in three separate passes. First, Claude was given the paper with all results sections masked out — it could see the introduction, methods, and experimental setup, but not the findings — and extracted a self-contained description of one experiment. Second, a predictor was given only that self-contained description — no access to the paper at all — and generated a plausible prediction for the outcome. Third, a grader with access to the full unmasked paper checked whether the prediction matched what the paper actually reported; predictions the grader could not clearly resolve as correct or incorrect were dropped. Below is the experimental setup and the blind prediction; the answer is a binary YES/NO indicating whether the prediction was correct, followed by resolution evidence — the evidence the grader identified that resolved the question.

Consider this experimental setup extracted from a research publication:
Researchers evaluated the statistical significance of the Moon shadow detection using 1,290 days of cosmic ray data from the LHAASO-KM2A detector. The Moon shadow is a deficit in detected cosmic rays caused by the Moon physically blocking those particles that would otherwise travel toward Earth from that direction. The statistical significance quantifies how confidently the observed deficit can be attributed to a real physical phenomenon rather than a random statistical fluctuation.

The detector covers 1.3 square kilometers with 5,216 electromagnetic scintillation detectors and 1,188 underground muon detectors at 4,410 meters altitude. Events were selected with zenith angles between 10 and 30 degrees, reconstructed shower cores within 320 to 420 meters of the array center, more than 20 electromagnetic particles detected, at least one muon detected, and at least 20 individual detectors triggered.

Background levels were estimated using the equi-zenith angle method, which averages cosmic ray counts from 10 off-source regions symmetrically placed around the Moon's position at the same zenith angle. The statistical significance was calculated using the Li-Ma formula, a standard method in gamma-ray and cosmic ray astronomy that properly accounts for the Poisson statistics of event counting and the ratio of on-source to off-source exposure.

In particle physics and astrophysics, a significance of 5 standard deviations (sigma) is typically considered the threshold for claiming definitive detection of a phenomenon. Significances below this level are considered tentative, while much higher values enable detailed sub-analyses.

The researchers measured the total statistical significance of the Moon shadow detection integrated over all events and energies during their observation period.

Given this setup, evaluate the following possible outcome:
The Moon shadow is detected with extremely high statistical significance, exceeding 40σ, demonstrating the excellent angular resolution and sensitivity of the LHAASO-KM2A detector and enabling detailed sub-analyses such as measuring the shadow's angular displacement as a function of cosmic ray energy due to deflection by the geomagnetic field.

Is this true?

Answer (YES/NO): YES